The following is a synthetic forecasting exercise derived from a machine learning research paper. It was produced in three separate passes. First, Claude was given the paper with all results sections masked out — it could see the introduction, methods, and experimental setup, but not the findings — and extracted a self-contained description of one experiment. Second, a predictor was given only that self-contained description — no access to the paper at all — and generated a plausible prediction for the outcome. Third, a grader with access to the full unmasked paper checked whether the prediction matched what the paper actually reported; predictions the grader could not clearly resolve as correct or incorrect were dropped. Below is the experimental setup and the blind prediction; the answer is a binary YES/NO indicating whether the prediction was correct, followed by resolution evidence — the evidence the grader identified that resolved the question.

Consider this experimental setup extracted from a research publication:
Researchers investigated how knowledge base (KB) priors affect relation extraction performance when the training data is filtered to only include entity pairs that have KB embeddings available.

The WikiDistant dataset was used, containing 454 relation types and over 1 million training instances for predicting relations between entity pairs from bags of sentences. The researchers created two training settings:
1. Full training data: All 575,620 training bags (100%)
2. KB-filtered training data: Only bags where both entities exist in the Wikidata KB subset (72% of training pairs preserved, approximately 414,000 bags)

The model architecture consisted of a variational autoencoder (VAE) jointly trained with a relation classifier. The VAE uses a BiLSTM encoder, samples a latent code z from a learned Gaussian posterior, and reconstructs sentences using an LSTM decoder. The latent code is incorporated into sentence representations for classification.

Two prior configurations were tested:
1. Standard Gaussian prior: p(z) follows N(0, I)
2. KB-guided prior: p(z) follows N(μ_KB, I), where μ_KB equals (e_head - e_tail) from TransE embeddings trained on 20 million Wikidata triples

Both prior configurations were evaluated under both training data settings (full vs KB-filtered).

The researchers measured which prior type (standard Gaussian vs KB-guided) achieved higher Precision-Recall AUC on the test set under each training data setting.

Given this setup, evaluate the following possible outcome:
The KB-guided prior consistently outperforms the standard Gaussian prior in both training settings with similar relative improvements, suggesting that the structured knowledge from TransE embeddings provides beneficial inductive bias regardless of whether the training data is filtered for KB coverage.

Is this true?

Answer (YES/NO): NO